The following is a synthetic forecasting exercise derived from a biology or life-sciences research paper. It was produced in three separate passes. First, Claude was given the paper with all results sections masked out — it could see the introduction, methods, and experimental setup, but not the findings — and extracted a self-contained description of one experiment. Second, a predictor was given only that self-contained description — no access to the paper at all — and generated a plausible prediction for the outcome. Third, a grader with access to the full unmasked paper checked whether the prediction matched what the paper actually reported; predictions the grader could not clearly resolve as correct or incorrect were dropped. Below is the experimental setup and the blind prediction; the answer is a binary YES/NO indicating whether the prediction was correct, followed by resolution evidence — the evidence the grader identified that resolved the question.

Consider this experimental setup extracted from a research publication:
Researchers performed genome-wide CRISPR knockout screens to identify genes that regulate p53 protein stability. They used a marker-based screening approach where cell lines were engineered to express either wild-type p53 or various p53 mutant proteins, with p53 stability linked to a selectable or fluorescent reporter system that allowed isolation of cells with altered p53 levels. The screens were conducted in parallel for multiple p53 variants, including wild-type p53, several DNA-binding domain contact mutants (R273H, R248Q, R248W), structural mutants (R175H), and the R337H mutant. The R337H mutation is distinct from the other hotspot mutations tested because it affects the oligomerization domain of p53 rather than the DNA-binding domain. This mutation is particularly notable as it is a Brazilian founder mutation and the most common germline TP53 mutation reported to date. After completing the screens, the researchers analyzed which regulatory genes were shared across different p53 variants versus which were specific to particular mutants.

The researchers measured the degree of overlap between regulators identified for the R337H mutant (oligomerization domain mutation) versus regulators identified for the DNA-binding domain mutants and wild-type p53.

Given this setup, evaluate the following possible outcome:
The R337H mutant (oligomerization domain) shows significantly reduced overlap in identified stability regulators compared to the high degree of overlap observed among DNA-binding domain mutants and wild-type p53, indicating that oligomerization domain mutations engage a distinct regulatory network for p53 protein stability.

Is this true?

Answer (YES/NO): YES